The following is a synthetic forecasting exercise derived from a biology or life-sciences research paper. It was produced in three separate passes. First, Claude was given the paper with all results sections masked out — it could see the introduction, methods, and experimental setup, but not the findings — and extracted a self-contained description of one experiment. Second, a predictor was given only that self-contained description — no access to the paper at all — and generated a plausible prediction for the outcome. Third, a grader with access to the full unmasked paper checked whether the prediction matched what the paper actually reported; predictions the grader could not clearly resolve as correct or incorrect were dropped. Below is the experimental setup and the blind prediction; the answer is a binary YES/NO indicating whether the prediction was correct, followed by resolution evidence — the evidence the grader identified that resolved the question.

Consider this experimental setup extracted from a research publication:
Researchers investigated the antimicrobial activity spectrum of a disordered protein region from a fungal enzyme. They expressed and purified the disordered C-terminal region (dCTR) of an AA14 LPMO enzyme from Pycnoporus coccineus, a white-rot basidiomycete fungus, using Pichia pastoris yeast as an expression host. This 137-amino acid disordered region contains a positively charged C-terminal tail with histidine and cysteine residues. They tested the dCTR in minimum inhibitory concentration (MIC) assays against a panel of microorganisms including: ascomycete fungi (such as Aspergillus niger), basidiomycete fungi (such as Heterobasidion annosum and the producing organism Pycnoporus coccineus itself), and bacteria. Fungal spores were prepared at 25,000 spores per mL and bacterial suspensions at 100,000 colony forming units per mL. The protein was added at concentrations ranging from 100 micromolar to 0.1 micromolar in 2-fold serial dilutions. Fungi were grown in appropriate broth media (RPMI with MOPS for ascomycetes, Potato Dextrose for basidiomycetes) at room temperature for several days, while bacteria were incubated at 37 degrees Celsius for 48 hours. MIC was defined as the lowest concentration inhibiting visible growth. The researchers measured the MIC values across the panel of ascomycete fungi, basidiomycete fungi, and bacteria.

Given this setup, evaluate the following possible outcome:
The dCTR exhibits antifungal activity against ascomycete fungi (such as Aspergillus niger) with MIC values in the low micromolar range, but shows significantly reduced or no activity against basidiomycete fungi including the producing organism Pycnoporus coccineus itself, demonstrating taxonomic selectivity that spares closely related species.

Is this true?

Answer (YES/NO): NO